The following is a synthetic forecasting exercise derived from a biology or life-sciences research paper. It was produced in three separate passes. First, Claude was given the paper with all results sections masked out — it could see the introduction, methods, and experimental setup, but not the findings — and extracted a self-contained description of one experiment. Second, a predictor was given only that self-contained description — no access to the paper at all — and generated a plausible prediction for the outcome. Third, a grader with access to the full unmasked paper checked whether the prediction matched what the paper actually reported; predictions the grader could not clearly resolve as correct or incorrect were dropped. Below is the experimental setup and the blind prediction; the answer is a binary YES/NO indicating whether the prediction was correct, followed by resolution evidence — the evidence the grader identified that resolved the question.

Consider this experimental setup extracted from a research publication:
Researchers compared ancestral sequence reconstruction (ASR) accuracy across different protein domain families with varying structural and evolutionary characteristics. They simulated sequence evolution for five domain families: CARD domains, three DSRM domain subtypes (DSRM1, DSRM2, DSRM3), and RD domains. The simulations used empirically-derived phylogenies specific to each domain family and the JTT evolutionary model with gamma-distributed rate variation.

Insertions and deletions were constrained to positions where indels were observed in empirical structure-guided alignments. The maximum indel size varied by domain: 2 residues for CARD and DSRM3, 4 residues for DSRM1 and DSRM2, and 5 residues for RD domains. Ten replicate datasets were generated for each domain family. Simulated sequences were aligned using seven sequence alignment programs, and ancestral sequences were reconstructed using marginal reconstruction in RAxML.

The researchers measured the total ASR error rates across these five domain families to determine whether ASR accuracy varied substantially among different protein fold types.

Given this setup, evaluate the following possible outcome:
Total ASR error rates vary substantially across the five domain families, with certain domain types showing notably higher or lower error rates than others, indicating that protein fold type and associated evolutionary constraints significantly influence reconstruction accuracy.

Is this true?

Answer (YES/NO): YES